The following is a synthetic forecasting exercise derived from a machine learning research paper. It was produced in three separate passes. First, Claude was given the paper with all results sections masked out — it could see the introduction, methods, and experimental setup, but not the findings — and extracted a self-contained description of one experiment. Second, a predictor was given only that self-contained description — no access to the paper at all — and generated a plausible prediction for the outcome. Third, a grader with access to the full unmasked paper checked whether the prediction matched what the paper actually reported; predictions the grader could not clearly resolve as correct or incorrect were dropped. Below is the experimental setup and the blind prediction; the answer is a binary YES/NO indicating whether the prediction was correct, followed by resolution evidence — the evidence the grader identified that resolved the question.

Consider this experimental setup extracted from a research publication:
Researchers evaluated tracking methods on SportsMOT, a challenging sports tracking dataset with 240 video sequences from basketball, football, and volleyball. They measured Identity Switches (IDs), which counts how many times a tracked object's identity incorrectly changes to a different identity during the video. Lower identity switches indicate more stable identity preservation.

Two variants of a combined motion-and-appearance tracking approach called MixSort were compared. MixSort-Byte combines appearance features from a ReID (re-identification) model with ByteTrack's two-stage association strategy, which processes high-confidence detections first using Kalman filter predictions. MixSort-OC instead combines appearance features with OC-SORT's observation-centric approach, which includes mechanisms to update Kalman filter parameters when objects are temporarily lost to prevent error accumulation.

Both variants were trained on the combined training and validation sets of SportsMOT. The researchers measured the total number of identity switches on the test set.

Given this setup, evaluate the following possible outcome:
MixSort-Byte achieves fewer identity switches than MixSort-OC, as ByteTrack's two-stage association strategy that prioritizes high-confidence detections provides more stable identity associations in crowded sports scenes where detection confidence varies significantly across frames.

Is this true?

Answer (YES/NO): YES